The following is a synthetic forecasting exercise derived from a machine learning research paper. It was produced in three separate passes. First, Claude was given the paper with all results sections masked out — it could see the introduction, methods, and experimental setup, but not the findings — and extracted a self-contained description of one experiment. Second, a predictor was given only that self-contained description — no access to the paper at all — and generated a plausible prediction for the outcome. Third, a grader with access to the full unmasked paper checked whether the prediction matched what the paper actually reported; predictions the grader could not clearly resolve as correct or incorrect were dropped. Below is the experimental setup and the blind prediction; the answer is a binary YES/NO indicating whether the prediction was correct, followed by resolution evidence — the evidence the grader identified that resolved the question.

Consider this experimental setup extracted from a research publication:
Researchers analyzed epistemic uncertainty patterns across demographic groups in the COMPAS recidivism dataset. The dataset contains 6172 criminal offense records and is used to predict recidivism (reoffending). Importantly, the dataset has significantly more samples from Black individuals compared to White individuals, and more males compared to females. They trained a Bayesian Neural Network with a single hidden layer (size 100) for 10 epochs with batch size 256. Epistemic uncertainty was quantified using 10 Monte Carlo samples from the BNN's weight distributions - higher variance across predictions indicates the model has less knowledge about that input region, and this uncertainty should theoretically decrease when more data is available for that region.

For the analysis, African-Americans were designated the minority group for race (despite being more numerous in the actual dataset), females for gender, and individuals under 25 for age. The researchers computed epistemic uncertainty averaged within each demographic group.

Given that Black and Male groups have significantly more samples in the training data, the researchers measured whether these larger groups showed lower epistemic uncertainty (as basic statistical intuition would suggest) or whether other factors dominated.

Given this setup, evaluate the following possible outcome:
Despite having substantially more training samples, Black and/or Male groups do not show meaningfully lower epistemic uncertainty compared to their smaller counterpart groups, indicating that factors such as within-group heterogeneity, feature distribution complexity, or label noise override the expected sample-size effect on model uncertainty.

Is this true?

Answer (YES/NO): YES